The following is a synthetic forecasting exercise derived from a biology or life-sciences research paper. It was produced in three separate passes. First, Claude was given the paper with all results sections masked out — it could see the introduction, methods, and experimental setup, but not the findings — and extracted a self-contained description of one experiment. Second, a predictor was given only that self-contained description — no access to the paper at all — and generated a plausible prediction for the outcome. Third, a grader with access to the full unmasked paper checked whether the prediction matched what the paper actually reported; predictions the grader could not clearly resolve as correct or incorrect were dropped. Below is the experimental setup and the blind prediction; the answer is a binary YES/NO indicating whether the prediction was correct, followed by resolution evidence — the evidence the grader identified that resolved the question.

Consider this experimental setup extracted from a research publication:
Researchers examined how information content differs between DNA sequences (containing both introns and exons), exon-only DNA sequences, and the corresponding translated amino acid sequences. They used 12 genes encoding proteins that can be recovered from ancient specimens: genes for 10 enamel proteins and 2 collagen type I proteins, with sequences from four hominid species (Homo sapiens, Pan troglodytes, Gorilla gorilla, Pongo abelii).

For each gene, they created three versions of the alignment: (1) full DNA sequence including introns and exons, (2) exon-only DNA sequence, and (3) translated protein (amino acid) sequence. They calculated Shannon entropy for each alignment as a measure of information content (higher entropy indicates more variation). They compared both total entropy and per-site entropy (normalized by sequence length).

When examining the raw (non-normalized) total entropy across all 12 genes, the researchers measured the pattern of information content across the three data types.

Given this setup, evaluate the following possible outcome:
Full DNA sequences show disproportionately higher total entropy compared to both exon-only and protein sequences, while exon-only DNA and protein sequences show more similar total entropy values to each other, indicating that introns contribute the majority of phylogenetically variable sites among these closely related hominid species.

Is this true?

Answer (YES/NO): YES